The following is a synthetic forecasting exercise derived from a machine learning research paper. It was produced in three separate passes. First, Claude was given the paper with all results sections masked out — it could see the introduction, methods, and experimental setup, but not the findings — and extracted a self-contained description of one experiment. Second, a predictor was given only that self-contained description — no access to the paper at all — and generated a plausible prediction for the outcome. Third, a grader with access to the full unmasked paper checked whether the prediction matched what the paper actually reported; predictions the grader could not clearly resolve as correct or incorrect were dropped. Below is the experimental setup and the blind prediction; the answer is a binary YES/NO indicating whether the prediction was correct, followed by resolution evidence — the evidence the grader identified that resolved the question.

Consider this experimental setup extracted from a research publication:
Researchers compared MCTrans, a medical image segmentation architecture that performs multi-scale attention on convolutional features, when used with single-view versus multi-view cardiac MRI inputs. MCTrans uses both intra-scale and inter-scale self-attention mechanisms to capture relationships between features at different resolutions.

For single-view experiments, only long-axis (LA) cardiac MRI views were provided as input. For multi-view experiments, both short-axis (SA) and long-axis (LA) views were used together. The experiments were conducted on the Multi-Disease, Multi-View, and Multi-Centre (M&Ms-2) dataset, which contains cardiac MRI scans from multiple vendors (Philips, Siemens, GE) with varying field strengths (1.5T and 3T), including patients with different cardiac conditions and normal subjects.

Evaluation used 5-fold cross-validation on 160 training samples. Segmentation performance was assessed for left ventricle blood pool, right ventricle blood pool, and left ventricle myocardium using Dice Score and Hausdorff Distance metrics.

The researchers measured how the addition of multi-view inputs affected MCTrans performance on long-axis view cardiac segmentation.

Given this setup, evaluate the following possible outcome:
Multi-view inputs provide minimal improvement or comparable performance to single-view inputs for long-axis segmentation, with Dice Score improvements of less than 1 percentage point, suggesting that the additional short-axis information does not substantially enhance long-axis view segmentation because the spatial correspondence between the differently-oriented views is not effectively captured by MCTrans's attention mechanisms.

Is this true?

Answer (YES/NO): YES